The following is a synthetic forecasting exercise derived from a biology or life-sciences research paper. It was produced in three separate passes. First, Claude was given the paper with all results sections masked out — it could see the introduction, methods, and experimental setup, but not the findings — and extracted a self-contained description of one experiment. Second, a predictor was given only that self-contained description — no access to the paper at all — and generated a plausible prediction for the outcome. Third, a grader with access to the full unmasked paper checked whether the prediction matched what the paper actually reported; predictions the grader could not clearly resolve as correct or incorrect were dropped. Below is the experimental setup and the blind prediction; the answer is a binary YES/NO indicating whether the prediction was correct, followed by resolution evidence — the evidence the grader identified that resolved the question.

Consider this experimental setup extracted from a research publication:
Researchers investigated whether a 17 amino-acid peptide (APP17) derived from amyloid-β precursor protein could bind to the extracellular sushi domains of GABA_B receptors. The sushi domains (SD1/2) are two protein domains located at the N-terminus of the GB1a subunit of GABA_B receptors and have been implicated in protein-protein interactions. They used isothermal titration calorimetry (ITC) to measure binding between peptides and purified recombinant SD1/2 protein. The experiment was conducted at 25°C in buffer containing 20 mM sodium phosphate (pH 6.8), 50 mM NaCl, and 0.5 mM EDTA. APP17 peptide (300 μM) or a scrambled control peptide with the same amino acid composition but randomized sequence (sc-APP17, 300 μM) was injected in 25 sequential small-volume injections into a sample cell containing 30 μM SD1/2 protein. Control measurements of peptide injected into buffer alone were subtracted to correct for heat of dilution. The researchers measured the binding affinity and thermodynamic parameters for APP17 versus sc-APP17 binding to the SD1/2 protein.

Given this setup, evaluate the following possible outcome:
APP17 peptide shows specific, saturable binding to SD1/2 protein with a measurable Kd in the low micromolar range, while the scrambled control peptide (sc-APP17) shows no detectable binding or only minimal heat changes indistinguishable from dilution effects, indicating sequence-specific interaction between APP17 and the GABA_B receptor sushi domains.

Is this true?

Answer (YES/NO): NO